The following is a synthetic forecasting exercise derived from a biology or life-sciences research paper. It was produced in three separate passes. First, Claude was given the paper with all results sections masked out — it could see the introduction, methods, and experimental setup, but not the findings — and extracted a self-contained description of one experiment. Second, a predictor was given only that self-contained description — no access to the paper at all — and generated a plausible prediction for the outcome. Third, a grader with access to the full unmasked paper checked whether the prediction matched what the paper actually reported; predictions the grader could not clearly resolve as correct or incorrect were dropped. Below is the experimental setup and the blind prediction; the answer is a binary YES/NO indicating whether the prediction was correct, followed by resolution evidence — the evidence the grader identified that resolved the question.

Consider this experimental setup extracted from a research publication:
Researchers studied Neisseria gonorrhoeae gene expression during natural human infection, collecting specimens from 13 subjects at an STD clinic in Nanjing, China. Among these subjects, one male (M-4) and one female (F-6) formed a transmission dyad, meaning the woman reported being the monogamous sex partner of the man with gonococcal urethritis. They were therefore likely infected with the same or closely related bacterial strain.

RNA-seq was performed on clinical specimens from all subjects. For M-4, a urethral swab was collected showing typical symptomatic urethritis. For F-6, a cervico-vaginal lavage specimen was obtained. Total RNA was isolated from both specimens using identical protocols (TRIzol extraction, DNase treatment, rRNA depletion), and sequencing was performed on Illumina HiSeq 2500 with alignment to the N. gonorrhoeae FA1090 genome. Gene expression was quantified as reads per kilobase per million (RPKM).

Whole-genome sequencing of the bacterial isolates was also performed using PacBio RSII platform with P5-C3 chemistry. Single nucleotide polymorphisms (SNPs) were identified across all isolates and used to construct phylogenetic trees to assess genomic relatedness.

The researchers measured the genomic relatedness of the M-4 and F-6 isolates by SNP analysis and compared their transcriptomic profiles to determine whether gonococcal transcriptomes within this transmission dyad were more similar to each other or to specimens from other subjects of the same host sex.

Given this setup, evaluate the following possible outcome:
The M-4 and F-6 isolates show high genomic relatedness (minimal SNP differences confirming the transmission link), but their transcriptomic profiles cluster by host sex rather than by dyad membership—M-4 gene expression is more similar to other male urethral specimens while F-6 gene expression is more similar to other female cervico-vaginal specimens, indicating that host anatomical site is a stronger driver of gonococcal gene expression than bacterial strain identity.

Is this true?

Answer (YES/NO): YES